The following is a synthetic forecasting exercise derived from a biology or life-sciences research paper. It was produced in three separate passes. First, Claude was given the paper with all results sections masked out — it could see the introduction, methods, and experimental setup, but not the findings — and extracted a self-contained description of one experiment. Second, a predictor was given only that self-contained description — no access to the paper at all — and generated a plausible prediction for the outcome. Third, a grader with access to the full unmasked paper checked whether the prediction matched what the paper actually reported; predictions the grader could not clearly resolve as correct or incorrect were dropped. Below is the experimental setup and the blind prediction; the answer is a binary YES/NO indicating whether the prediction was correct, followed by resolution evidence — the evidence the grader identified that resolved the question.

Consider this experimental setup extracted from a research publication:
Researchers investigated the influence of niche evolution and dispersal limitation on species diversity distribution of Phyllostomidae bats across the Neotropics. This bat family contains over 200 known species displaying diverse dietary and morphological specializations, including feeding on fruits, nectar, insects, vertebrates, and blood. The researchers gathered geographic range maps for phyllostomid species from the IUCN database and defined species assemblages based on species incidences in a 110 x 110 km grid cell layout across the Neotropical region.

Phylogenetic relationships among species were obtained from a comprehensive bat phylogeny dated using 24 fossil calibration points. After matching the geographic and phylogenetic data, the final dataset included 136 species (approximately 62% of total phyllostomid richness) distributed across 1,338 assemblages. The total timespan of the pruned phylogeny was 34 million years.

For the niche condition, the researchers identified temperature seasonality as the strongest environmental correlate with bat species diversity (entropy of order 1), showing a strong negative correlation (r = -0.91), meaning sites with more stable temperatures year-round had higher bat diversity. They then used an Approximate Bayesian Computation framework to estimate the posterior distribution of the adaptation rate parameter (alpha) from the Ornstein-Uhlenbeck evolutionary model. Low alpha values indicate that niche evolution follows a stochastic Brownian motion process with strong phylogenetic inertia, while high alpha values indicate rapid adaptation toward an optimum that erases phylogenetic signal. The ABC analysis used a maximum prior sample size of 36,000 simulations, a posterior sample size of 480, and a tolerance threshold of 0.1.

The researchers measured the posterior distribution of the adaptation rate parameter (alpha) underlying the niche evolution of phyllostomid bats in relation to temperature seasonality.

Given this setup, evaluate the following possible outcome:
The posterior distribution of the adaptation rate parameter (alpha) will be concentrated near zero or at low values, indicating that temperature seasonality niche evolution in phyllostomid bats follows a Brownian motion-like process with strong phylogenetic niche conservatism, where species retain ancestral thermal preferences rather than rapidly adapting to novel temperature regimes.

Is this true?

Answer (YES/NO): YES